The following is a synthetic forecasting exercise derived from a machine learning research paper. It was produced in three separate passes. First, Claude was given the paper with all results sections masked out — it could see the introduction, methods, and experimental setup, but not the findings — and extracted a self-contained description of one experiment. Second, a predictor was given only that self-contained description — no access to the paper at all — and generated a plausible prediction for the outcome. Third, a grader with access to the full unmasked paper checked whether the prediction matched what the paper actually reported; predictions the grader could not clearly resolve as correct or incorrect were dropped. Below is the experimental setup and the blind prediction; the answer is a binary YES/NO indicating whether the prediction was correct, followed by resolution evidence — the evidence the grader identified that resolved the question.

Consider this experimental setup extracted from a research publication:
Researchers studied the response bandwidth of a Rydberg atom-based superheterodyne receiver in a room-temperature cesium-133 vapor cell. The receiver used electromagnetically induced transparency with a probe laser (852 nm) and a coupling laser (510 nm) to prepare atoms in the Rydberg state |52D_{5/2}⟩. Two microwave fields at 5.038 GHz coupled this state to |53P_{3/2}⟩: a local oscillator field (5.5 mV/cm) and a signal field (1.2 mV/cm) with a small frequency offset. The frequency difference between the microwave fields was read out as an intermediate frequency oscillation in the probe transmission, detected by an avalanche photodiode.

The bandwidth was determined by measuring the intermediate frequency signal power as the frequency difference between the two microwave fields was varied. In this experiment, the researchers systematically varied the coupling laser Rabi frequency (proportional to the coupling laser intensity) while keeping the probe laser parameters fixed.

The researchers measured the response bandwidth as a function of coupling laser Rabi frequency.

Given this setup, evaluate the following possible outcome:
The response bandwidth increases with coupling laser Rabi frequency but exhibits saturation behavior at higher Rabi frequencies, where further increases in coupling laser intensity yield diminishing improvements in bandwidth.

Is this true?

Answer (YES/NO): NO